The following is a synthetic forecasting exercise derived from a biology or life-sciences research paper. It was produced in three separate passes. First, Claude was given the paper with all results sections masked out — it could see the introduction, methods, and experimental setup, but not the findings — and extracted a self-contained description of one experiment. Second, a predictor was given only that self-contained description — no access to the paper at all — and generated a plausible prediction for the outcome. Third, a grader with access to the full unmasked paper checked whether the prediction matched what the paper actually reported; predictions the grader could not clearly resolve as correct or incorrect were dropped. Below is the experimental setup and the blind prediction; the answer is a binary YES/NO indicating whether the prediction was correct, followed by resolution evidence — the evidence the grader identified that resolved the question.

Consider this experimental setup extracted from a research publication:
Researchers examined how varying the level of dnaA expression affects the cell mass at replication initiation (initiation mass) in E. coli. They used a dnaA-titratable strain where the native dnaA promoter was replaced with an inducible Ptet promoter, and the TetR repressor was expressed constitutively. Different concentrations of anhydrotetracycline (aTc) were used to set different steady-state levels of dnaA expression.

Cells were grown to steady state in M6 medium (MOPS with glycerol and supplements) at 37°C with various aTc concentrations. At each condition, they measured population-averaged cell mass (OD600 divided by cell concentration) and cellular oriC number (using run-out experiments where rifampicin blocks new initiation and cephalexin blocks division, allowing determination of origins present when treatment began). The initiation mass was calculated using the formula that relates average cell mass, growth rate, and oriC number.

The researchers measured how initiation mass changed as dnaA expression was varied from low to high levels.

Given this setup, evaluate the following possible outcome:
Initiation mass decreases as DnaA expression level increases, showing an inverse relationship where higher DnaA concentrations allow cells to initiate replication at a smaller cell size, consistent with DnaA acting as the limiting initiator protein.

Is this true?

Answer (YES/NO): YES